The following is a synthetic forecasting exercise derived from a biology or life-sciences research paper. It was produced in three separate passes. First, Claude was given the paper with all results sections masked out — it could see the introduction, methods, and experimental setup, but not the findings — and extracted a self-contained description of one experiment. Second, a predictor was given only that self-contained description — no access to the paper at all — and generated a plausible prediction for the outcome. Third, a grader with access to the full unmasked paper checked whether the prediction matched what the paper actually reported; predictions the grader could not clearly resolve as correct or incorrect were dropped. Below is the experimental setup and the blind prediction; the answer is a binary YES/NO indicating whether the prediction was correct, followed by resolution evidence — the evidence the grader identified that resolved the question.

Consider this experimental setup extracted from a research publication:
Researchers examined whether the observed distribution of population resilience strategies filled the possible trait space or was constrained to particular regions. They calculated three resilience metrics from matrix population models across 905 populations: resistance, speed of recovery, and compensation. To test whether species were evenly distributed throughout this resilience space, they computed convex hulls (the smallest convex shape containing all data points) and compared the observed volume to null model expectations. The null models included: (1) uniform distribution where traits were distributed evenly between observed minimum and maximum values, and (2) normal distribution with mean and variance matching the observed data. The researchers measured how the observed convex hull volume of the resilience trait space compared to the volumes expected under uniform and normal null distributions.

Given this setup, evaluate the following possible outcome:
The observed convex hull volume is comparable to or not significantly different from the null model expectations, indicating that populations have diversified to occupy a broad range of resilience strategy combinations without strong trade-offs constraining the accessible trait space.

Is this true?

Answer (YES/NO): NO